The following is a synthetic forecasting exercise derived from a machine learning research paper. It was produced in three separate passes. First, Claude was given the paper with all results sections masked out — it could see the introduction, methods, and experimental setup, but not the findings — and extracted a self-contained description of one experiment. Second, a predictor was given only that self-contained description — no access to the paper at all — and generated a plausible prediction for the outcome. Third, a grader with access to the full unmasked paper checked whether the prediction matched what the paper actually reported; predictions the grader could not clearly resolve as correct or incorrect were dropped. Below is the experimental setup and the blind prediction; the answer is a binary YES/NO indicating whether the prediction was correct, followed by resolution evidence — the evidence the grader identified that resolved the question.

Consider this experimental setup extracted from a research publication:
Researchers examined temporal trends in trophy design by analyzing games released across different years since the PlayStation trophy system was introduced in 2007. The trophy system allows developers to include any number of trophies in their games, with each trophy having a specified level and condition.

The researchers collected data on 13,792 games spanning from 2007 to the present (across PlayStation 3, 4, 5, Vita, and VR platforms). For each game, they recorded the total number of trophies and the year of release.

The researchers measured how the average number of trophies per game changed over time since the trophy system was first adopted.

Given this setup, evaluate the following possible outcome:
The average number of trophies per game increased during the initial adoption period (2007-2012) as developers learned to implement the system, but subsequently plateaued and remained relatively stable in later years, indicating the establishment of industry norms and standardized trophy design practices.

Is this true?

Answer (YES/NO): NO